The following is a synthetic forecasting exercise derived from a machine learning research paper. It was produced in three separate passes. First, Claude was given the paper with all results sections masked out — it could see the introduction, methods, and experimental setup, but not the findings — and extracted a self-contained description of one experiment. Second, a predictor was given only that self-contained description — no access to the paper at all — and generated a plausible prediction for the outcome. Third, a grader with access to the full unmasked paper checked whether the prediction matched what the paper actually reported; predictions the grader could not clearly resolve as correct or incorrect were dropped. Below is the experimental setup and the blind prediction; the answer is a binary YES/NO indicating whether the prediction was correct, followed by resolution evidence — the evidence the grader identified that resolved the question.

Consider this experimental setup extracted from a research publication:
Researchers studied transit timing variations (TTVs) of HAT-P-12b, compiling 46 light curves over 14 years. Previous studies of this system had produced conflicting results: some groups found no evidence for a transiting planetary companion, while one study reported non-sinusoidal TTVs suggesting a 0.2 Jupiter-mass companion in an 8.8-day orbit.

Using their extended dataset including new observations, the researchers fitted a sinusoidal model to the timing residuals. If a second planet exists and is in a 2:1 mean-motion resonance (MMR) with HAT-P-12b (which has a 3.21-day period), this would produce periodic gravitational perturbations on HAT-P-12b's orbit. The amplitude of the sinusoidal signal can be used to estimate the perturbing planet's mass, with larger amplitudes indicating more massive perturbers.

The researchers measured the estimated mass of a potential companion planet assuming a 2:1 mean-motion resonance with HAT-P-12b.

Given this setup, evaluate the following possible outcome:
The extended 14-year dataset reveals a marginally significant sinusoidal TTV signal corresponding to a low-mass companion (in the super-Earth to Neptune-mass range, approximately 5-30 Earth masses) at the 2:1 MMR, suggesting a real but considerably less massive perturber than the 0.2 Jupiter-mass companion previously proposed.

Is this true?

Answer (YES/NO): NO